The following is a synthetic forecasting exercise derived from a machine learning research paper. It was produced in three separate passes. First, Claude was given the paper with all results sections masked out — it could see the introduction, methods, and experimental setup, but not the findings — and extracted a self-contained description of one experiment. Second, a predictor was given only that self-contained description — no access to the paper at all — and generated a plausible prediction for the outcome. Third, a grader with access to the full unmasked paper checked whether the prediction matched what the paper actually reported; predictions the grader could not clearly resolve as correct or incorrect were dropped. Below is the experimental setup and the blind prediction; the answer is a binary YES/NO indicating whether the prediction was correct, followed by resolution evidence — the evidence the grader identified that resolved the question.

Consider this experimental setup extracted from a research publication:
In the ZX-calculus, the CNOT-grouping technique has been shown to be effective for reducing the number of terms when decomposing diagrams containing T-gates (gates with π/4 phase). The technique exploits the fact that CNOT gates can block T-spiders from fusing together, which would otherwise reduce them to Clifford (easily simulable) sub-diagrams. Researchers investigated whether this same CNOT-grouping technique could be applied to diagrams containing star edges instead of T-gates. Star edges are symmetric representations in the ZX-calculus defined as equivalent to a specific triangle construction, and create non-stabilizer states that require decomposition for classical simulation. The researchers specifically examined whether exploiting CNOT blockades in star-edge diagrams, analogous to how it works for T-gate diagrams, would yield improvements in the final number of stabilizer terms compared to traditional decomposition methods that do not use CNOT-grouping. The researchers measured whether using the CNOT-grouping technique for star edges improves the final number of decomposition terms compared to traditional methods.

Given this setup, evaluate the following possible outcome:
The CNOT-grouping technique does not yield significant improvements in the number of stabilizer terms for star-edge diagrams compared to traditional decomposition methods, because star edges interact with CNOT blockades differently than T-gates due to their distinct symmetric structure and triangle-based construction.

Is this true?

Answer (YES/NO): YES